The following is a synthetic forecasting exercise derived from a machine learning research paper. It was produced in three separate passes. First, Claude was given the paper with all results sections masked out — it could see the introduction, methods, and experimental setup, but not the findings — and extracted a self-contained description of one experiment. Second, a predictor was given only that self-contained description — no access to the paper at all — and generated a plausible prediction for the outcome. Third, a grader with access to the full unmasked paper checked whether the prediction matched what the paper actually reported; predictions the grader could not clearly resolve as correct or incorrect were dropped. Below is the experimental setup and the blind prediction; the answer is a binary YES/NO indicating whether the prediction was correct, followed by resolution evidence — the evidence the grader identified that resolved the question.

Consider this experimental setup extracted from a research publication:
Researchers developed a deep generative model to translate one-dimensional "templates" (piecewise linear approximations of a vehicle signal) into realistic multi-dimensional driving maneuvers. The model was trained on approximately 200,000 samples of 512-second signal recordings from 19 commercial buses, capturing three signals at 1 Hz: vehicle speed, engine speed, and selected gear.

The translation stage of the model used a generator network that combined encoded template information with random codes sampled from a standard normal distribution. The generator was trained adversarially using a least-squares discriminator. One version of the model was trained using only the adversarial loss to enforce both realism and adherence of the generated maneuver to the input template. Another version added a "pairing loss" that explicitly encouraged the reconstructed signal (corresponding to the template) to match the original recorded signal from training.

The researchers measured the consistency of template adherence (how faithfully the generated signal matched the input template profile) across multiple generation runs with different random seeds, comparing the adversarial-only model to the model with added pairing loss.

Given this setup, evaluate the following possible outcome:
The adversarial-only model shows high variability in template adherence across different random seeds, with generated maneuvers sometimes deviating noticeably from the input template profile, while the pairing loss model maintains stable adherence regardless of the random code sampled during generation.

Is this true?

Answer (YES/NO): NO